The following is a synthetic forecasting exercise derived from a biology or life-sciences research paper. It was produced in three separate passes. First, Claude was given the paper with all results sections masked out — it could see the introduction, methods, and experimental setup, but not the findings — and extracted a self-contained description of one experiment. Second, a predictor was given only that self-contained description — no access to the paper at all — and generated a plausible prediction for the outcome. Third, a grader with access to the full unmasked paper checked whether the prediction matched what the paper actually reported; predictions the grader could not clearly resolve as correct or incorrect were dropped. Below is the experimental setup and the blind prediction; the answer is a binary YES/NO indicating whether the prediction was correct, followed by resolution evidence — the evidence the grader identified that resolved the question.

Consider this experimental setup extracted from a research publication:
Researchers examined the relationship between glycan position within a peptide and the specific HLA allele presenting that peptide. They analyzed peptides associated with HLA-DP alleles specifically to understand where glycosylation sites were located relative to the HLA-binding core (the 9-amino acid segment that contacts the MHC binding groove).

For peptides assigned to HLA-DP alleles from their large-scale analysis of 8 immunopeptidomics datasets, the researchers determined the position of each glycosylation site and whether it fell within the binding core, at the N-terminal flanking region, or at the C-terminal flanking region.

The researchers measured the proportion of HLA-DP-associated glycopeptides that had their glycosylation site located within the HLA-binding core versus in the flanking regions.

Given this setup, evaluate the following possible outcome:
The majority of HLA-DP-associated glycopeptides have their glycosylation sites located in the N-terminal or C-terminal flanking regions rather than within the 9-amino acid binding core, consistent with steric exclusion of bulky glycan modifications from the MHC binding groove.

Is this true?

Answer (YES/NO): NO